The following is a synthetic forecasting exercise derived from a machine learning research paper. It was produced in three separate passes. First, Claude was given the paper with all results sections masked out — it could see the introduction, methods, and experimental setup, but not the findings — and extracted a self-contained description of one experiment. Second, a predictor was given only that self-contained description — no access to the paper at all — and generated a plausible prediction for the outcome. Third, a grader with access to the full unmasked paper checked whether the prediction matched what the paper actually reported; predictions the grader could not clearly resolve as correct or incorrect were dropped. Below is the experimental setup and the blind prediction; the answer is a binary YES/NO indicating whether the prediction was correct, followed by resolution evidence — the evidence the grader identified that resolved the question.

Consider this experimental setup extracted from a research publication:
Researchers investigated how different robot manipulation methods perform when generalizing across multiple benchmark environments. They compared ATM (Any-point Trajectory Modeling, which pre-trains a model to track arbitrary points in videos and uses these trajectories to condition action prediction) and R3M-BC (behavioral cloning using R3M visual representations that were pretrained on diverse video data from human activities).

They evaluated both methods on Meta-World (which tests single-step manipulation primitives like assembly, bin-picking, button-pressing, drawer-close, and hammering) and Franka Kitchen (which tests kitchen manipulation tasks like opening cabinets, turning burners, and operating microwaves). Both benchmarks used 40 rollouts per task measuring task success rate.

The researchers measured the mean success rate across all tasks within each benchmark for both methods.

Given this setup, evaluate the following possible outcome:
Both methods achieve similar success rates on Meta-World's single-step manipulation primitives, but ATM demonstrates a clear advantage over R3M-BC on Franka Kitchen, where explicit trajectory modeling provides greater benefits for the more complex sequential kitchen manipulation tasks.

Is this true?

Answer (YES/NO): NO